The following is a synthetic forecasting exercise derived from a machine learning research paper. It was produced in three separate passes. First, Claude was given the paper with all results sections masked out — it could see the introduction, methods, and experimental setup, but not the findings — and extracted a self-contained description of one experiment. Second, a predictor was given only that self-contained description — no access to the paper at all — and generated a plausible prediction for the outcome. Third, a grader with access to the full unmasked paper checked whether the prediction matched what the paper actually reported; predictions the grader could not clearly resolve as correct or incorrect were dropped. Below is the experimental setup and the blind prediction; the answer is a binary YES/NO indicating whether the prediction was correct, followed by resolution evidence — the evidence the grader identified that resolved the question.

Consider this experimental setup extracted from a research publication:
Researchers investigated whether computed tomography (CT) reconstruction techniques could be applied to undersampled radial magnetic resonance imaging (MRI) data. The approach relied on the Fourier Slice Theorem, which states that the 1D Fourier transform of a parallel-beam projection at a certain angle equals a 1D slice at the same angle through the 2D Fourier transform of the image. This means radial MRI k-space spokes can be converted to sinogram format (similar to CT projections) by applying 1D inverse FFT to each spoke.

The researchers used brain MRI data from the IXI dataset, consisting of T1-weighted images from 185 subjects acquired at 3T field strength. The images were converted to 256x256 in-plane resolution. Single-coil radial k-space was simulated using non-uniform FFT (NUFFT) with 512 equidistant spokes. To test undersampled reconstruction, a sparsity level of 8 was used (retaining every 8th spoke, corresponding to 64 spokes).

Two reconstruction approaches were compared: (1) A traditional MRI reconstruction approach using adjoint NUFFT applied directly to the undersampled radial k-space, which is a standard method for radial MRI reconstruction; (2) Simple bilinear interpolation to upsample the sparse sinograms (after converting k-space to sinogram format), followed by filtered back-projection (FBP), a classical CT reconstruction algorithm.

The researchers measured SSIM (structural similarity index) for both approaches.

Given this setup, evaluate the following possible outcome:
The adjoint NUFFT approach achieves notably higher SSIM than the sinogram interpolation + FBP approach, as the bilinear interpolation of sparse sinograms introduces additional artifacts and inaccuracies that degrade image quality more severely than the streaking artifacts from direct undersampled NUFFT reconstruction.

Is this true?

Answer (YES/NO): NO